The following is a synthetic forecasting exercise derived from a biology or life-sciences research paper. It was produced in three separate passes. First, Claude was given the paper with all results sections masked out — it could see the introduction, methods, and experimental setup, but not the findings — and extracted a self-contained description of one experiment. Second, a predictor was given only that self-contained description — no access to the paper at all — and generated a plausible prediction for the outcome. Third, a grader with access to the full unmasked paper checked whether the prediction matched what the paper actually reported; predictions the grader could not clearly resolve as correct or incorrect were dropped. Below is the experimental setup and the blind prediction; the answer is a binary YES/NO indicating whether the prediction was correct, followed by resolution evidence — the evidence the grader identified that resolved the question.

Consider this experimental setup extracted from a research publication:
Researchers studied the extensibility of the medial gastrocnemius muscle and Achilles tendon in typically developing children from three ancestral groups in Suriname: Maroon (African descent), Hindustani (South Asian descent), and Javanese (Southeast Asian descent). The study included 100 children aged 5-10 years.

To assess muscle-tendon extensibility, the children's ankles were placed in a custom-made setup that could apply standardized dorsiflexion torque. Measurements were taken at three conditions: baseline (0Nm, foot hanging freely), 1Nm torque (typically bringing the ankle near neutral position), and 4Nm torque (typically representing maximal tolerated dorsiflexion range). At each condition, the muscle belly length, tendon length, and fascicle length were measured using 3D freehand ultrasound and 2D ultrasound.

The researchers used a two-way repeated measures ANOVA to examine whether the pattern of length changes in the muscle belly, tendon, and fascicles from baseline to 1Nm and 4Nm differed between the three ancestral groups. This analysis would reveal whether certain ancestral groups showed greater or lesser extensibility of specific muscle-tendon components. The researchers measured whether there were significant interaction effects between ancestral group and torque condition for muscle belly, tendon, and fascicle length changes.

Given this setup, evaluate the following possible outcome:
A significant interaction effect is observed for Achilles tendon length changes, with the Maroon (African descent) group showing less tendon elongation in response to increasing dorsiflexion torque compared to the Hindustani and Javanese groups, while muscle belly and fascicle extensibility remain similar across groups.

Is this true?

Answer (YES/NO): NO